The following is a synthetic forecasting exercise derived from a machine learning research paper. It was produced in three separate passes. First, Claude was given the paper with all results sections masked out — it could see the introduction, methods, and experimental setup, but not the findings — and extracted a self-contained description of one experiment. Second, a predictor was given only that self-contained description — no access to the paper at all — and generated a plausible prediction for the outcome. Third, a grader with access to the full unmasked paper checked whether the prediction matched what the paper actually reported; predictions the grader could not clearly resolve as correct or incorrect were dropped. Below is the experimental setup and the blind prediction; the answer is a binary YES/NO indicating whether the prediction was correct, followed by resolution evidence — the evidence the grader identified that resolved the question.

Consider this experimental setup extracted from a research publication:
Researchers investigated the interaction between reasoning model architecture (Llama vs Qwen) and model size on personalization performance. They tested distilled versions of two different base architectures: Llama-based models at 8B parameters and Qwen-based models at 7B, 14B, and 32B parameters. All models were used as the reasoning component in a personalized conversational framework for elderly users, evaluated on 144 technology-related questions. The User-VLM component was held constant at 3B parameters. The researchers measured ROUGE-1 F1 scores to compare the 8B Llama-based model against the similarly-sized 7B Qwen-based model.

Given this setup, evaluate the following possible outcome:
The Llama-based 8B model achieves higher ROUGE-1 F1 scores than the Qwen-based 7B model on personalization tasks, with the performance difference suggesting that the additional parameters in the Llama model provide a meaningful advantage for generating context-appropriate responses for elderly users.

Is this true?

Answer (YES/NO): YES